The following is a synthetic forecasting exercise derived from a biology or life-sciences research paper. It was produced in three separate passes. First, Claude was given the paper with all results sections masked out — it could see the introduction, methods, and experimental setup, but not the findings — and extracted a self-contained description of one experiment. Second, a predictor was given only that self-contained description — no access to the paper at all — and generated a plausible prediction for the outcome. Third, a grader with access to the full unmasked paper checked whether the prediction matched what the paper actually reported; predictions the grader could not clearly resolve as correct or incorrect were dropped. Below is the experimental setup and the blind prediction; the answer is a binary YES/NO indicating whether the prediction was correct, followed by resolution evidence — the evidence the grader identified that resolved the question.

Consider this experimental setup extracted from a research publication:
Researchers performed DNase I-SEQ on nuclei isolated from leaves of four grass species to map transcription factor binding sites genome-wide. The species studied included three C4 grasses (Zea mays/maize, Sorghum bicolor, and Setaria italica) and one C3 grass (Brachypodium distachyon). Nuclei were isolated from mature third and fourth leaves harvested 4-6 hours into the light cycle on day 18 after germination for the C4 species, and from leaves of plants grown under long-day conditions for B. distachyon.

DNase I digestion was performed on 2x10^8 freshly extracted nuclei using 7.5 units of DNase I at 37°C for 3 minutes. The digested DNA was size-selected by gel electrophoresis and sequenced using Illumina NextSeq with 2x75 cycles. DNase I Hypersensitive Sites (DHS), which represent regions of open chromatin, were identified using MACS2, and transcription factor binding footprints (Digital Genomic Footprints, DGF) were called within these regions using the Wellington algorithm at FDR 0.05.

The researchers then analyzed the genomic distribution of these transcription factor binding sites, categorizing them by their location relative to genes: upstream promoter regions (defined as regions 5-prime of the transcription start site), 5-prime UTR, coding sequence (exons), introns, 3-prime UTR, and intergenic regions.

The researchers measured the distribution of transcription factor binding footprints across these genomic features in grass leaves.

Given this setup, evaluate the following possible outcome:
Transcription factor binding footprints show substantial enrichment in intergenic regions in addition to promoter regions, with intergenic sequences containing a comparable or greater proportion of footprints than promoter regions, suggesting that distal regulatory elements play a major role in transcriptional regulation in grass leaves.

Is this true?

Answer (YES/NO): NO